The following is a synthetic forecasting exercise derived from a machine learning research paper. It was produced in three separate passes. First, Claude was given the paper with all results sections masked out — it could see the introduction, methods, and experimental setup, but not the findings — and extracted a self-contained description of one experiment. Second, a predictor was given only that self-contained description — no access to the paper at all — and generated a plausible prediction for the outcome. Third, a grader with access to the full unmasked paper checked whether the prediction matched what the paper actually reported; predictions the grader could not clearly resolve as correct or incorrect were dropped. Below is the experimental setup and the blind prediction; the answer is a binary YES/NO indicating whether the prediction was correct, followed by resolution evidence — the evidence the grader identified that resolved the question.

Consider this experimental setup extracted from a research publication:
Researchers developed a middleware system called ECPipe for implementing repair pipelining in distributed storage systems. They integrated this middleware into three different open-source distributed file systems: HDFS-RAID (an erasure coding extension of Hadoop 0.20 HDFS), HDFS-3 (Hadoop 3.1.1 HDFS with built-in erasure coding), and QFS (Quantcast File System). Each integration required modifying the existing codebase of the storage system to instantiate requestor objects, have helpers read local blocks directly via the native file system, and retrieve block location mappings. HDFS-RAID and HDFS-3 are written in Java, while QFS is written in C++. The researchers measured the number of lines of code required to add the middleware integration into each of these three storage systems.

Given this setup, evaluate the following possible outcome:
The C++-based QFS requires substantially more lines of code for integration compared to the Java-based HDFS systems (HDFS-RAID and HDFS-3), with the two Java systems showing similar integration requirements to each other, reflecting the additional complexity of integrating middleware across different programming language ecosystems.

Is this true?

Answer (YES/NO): NO